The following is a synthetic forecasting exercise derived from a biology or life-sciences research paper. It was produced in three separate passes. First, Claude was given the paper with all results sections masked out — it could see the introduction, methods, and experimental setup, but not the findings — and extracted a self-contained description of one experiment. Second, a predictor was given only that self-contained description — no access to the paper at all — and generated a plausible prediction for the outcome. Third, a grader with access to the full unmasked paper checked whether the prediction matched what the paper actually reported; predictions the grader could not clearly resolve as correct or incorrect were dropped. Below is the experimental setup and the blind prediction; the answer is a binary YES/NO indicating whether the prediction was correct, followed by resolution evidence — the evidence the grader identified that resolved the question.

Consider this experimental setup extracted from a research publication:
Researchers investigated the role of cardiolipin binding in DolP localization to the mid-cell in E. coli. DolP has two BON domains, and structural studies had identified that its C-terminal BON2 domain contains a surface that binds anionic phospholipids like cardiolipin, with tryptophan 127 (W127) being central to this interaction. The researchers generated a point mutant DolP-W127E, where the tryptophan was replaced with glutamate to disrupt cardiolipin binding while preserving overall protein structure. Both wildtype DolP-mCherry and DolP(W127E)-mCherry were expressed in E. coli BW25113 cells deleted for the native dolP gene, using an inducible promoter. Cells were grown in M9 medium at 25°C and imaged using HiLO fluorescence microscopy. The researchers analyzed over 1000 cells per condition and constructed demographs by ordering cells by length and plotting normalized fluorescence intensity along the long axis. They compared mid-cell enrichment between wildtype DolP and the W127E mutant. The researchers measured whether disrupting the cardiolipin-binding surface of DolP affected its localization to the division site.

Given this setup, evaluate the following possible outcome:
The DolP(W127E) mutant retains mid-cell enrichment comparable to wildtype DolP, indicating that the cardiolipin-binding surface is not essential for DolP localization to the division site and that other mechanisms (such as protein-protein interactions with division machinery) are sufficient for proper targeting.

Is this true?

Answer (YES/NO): NO